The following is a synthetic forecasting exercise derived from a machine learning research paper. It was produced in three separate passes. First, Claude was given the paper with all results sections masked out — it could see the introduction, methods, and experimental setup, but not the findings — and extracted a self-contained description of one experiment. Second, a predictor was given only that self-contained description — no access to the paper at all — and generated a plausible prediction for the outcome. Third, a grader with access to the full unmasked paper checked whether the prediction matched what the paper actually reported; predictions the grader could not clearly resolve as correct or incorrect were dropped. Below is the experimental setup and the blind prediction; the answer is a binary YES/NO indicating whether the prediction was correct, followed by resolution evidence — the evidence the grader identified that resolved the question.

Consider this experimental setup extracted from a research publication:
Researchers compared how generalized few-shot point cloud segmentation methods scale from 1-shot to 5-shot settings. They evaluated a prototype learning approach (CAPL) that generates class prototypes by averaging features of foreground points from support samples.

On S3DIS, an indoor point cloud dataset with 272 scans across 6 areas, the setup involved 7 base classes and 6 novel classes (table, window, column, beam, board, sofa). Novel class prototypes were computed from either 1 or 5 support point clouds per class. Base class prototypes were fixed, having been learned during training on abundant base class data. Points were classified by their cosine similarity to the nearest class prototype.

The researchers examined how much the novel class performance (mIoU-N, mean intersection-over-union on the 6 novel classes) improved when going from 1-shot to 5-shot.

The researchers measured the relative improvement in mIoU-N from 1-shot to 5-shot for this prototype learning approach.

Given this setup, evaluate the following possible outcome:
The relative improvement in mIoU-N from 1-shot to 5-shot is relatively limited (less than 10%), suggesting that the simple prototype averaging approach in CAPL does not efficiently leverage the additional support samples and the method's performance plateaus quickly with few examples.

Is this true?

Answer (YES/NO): NO